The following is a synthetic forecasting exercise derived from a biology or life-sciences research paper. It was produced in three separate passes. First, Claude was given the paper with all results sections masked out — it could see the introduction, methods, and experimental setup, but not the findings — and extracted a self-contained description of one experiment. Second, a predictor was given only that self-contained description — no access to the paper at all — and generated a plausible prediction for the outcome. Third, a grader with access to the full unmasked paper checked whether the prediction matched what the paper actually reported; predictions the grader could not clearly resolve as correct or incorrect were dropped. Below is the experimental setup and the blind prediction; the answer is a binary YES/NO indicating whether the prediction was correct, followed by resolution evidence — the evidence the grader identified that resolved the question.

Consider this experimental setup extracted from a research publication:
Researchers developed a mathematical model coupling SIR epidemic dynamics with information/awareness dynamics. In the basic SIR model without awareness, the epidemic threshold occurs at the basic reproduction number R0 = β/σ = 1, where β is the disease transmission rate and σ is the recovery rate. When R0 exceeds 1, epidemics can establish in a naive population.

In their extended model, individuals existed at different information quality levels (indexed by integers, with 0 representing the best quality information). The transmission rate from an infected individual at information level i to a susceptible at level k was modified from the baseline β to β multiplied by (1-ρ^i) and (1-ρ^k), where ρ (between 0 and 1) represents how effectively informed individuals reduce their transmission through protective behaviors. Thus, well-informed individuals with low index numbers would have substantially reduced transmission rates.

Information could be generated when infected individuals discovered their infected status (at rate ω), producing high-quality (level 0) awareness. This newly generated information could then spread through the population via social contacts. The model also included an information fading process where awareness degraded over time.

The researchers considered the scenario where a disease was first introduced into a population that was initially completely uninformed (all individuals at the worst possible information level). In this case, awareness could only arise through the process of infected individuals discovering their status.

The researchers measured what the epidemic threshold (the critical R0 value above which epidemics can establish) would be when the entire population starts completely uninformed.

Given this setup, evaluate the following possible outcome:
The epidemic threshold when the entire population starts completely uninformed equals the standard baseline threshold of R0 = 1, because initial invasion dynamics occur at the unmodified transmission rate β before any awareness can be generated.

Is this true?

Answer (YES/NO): YES